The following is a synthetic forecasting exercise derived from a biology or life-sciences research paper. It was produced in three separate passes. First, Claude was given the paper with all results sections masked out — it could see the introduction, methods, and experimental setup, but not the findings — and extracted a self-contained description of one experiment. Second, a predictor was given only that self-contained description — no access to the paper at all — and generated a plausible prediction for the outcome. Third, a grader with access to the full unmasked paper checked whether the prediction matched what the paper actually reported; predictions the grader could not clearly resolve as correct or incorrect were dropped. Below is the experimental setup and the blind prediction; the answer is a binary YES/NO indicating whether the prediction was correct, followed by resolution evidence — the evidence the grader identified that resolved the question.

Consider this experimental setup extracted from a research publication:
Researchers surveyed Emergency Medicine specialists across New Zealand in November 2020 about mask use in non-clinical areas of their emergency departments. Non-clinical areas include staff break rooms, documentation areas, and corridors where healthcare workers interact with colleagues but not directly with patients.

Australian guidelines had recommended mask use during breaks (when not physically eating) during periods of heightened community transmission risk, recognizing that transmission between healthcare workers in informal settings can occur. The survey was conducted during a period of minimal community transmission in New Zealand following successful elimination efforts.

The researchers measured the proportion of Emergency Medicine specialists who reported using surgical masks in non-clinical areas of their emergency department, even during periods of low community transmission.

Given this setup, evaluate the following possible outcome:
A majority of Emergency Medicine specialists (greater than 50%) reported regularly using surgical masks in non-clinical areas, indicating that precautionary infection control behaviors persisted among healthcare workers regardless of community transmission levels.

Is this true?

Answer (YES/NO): NO